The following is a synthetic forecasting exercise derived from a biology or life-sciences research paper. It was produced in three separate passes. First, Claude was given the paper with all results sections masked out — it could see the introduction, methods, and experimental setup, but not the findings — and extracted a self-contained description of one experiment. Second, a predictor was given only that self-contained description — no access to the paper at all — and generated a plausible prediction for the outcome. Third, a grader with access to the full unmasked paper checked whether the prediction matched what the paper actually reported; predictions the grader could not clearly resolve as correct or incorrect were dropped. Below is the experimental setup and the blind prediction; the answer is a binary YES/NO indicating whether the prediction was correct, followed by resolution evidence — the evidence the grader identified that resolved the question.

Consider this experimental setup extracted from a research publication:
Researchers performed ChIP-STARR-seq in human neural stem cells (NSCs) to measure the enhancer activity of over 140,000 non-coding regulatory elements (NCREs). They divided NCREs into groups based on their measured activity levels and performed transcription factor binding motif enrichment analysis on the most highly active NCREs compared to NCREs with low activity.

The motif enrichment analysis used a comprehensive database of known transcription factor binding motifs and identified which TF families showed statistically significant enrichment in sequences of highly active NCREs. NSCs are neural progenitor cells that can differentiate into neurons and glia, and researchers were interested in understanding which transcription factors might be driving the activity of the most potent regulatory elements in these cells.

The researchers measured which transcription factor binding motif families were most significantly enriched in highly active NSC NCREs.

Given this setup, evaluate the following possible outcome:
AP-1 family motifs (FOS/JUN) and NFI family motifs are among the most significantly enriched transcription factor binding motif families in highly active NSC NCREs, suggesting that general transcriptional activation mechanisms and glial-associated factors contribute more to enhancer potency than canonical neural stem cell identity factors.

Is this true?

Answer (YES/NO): NO